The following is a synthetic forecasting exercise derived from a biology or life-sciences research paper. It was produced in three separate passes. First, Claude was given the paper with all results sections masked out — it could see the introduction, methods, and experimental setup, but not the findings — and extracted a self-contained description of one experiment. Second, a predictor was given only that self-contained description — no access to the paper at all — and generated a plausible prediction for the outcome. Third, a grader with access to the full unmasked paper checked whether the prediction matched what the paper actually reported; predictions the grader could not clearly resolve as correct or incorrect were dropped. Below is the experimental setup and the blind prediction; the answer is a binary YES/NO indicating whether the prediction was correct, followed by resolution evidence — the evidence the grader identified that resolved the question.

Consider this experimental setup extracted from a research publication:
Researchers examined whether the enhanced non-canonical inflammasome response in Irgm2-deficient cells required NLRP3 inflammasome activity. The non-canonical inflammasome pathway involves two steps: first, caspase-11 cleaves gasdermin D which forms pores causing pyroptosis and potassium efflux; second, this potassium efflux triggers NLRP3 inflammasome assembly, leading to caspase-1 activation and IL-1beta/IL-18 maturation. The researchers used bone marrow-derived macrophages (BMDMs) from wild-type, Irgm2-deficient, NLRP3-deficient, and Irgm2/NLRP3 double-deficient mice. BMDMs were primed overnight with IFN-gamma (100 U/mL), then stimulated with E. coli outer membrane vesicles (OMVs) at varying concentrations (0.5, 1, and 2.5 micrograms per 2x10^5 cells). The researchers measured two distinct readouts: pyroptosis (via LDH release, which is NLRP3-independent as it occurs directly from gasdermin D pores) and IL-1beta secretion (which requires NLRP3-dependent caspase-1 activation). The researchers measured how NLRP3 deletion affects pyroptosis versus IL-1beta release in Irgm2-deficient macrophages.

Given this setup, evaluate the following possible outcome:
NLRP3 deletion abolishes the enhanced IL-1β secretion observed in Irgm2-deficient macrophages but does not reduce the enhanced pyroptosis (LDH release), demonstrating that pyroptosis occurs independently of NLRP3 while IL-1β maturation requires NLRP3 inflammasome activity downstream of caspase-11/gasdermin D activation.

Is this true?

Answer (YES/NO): NO